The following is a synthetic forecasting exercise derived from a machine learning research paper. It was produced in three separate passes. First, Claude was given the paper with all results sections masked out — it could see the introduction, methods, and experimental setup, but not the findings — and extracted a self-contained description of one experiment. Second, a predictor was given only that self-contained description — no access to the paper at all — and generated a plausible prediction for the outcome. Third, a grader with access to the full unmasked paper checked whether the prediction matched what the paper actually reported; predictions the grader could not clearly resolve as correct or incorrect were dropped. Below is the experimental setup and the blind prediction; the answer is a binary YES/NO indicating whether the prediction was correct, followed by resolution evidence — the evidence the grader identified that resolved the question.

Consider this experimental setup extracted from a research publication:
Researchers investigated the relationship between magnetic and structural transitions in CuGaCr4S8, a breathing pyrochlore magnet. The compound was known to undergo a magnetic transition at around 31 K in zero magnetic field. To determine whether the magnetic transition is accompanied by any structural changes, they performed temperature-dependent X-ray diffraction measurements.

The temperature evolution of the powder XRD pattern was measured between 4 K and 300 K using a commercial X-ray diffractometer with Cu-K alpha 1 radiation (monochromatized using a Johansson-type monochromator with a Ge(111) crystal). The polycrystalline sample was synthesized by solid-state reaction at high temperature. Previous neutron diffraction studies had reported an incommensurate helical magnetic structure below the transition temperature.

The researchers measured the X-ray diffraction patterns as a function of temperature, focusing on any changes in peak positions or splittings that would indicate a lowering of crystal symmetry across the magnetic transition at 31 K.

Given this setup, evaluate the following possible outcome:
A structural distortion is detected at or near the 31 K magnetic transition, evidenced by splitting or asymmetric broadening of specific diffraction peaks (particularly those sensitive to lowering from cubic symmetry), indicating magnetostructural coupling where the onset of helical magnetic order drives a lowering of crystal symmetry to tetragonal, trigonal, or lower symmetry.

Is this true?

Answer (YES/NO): YES